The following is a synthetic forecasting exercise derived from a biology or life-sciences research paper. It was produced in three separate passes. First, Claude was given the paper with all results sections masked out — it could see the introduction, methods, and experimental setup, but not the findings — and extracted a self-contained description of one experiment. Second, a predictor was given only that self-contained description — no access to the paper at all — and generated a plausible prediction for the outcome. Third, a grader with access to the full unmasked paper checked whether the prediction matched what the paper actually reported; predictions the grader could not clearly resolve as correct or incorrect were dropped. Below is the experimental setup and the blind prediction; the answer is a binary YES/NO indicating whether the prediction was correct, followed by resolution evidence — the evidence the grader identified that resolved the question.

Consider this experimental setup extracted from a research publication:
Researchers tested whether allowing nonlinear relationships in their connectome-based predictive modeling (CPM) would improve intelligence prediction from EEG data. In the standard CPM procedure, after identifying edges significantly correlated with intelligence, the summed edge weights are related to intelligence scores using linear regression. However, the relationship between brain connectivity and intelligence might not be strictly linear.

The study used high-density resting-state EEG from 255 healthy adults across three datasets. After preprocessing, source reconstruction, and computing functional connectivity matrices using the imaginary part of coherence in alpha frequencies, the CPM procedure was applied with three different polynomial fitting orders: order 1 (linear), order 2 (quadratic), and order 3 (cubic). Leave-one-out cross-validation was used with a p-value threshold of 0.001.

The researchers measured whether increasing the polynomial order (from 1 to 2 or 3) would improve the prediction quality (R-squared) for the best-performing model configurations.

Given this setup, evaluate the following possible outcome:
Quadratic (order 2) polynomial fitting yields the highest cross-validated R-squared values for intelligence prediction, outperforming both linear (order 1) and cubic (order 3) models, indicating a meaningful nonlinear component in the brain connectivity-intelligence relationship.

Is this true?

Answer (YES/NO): NO